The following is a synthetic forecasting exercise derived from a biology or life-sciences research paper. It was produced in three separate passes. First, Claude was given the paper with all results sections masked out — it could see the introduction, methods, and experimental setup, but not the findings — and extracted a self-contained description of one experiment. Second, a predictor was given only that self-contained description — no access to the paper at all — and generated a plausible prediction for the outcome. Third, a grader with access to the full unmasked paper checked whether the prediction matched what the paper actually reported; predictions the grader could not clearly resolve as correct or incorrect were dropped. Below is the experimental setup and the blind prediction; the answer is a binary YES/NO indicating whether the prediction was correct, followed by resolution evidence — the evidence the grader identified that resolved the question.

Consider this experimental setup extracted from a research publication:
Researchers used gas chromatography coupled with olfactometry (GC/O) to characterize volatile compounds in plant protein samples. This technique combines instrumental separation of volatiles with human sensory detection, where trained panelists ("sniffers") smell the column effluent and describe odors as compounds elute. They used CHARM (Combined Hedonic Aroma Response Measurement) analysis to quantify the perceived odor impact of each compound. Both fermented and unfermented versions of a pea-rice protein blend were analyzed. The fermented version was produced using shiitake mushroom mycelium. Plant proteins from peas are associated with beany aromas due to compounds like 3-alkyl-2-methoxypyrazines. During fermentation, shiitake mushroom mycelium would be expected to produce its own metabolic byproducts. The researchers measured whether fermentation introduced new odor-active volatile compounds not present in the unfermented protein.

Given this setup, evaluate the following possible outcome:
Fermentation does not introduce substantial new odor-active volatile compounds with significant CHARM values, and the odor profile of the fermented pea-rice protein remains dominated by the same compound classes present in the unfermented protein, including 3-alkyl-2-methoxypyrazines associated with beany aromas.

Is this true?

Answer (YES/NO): NO